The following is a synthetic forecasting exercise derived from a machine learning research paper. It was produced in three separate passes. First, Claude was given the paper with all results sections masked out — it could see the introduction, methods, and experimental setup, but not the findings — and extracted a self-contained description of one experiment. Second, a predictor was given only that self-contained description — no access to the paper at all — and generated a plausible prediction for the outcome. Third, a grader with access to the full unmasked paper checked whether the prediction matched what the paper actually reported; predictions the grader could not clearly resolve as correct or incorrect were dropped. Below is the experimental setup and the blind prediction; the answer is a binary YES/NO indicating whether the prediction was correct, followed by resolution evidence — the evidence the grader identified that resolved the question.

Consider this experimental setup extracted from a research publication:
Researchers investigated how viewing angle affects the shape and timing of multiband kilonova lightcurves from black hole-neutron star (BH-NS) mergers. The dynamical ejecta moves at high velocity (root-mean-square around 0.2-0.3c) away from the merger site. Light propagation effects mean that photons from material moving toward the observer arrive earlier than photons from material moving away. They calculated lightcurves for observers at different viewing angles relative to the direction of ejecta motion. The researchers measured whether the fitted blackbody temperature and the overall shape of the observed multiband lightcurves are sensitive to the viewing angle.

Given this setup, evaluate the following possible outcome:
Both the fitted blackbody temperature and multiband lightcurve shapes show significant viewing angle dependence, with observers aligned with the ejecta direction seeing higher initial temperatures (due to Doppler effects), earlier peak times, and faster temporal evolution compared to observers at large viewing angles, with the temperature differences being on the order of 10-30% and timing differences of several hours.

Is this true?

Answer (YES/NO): NO